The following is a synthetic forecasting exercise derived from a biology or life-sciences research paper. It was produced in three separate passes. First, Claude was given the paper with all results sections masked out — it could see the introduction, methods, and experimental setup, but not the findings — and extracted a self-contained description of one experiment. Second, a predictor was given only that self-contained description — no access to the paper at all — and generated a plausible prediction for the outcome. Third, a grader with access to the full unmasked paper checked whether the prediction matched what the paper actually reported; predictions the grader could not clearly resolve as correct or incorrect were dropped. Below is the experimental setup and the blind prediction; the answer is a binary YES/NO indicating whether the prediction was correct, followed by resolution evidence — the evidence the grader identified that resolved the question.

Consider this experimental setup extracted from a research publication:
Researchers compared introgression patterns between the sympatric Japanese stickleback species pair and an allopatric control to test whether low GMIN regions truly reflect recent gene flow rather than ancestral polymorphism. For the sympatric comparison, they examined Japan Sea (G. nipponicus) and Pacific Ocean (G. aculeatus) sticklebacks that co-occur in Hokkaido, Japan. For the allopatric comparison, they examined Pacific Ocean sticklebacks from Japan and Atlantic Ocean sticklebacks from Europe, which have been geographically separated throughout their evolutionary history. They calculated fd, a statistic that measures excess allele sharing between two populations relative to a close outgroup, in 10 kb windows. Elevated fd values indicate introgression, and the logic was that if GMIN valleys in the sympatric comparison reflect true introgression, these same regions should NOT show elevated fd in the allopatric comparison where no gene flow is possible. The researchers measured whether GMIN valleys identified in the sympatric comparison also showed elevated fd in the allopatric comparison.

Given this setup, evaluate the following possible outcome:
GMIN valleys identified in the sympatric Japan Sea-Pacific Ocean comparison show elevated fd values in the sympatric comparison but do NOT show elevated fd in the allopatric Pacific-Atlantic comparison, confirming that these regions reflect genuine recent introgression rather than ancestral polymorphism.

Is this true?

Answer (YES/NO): YES